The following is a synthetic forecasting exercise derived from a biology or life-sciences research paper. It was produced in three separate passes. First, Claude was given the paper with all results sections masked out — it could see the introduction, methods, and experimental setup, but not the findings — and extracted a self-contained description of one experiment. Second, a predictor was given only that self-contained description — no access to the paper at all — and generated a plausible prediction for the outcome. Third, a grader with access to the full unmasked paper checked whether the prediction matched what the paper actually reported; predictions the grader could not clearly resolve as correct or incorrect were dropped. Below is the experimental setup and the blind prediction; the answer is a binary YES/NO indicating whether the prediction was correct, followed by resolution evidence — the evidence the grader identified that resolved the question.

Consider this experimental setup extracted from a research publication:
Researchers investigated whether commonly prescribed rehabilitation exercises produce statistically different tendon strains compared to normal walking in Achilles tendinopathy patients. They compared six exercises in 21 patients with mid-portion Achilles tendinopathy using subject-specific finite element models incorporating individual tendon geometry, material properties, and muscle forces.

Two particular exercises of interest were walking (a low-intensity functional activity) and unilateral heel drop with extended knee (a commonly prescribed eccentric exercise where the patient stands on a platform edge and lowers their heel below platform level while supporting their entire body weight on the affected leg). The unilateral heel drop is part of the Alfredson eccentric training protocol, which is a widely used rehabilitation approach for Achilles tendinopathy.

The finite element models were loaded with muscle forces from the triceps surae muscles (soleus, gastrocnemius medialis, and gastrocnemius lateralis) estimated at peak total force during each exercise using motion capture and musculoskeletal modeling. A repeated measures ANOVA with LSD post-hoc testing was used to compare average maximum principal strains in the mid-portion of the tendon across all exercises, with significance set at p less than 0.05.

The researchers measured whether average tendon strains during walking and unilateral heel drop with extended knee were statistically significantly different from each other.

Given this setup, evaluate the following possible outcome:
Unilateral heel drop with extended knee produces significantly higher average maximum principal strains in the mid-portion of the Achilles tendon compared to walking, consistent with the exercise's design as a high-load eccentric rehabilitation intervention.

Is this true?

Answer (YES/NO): NO